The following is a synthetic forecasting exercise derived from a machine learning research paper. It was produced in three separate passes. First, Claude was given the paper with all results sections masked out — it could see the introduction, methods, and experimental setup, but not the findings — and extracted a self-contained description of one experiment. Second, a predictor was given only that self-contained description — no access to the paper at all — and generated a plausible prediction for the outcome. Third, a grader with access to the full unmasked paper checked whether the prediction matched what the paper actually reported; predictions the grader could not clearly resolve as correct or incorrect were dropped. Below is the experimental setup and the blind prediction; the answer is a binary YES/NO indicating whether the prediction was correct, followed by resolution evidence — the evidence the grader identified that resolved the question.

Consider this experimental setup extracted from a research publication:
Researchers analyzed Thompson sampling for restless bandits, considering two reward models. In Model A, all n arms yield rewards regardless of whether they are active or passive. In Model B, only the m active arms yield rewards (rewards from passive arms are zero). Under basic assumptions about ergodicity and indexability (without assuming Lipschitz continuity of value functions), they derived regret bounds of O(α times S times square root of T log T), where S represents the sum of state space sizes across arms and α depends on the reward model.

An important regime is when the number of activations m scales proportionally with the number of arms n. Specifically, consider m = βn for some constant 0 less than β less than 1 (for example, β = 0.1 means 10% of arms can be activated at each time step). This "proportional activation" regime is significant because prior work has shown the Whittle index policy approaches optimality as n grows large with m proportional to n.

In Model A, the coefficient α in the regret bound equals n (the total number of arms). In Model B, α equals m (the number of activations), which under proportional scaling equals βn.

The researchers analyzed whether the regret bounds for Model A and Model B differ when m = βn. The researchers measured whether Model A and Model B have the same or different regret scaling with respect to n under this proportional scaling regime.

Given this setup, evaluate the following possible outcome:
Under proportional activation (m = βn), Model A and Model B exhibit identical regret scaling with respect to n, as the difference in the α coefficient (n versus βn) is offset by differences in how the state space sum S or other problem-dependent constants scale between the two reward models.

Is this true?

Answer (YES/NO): NO